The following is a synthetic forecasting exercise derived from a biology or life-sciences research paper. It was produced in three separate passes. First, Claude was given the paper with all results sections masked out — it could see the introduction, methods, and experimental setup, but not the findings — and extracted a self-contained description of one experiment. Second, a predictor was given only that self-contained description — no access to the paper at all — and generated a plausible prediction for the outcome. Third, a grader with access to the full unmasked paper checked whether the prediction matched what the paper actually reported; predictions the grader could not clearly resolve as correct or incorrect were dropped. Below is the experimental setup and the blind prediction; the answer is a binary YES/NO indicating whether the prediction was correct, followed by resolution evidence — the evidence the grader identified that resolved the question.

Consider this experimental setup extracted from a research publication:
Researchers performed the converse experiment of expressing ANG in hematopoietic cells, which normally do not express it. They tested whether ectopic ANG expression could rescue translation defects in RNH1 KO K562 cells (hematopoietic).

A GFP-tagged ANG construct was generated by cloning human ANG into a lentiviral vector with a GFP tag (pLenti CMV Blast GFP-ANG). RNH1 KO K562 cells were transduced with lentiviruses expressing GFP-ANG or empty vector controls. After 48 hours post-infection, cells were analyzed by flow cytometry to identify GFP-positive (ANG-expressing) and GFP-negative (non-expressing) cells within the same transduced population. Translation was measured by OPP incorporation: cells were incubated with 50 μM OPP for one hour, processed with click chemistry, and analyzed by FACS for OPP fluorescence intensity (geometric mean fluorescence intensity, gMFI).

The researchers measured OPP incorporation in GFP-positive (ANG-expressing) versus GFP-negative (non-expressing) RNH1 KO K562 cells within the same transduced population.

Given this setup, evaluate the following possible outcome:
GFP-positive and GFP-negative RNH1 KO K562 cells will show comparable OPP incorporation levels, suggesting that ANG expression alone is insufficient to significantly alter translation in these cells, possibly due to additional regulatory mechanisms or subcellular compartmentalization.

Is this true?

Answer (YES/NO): NO